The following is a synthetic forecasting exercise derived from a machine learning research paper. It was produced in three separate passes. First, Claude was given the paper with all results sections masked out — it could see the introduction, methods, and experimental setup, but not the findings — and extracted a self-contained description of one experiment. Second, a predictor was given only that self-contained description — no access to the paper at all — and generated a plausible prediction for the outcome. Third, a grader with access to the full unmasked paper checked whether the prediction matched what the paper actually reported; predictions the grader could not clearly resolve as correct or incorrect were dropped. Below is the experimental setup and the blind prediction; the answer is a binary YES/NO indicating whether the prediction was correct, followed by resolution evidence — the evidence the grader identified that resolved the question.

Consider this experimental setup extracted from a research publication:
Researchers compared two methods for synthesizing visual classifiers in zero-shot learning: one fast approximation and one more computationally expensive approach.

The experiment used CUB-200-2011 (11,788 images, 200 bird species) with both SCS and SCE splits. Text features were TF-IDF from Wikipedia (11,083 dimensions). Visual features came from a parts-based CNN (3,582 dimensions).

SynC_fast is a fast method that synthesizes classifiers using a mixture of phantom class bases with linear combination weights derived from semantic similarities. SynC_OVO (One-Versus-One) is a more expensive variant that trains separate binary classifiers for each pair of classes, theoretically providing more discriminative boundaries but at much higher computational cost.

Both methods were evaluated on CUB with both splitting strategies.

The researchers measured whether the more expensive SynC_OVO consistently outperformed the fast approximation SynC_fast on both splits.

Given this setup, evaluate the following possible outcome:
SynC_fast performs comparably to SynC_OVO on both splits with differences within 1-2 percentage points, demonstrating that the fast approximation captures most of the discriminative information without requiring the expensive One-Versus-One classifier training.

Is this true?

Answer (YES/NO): NO